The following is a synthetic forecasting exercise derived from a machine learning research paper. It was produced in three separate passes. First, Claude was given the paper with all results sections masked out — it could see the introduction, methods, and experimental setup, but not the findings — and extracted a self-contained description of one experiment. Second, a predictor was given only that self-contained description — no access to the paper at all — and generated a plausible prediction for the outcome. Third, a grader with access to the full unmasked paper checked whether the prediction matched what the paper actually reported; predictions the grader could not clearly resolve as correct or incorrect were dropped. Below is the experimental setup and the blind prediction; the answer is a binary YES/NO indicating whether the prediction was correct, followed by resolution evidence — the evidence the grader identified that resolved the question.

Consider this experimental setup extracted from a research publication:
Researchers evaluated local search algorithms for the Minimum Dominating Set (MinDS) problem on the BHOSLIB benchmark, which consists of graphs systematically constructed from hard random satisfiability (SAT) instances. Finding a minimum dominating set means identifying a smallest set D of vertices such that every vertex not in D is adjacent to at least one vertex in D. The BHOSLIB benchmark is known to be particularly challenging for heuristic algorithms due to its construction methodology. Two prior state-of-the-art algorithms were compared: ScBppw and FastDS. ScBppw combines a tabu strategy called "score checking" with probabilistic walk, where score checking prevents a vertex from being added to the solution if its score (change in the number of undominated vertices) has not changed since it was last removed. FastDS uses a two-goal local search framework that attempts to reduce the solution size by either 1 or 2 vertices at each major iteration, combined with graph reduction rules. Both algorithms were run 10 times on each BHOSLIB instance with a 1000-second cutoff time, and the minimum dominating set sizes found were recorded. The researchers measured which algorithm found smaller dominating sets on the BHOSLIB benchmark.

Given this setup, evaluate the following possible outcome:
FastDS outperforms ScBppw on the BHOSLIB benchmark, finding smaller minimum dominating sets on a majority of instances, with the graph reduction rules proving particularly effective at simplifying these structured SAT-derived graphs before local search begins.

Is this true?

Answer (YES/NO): YES